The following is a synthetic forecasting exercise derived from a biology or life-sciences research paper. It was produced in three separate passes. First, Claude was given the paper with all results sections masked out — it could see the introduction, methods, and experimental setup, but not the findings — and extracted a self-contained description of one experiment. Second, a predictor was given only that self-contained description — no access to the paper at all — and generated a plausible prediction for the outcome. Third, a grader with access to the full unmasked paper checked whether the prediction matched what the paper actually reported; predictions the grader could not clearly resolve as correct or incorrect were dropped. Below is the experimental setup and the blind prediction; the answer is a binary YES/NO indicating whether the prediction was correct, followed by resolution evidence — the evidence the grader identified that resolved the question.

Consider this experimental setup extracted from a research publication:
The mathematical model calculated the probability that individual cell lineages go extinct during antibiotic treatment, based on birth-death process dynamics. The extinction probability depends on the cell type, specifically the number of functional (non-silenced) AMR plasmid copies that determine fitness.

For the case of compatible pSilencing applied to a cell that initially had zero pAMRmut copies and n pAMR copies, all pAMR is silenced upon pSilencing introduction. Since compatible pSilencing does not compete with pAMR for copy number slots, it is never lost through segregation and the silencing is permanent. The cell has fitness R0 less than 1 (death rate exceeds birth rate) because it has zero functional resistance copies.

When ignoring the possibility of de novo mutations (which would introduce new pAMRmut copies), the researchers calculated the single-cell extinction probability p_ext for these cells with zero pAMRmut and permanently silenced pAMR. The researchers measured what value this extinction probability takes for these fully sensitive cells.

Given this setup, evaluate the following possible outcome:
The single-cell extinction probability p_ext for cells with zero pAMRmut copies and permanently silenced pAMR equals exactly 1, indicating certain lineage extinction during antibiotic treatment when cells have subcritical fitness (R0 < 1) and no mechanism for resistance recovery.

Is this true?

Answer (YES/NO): YES